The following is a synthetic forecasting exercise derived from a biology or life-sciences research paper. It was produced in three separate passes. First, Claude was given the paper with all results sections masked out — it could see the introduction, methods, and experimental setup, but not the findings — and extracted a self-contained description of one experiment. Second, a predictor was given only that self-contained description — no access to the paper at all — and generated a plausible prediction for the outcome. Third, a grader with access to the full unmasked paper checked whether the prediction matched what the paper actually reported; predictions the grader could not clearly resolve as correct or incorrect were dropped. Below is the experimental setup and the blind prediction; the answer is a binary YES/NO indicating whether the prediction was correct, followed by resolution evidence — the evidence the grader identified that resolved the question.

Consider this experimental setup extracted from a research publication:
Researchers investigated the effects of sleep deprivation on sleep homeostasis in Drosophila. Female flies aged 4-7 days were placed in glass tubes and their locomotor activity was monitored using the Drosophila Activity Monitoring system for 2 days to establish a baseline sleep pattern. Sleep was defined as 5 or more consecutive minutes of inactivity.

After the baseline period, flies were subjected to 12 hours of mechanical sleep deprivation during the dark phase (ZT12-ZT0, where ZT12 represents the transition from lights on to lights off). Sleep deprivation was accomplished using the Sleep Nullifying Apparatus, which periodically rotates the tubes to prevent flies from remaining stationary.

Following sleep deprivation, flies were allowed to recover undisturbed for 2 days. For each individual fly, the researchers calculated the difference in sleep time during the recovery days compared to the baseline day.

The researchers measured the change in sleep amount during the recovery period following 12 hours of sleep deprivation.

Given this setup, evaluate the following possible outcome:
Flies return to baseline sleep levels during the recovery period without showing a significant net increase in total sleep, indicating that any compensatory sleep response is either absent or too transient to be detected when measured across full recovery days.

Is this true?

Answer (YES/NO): NO